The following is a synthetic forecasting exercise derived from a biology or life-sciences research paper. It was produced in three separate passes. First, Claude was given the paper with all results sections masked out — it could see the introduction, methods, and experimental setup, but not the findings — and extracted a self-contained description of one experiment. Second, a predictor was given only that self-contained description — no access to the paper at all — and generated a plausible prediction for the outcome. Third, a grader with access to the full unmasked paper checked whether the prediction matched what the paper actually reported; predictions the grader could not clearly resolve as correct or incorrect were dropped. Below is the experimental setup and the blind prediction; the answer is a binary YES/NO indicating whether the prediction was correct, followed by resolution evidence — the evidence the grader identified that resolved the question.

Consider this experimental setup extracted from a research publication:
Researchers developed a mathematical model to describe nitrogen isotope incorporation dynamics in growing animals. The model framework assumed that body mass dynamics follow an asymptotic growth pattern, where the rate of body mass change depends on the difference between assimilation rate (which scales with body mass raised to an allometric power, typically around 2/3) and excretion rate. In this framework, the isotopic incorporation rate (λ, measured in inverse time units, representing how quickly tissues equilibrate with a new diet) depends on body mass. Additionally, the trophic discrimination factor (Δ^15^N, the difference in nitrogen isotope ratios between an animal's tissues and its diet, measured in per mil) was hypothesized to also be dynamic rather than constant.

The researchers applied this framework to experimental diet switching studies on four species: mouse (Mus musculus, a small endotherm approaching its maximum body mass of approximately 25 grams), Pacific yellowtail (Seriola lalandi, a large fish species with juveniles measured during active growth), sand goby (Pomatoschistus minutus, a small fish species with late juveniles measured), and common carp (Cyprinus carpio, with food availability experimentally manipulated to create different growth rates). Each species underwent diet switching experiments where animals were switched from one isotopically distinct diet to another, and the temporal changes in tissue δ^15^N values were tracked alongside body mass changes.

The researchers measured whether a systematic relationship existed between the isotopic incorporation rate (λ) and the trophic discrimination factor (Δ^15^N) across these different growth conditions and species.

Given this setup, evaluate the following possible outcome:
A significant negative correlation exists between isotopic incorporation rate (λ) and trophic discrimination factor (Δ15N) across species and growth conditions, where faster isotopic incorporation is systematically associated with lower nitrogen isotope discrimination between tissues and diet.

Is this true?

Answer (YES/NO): YES